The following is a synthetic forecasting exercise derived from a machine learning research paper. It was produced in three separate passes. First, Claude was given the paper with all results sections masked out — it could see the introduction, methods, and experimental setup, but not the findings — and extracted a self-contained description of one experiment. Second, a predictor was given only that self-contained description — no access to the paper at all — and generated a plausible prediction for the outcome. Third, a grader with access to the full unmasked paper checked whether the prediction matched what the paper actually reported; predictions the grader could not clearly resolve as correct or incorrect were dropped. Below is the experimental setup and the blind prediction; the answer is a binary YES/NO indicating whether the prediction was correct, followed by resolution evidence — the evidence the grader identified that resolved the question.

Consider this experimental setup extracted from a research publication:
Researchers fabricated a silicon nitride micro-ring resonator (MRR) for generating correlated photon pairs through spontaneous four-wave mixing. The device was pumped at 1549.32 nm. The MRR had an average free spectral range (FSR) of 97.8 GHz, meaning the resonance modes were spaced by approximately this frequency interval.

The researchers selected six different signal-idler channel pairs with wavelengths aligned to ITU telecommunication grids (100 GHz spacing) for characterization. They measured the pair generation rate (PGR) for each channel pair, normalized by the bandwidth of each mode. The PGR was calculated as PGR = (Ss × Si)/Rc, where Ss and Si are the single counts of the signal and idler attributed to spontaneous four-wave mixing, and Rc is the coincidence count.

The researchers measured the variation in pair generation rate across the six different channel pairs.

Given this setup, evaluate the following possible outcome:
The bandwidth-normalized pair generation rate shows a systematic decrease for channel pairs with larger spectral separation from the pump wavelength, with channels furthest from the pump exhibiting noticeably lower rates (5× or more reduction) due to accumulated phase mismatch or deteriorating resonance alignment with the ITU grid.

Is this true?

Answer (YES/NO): NO